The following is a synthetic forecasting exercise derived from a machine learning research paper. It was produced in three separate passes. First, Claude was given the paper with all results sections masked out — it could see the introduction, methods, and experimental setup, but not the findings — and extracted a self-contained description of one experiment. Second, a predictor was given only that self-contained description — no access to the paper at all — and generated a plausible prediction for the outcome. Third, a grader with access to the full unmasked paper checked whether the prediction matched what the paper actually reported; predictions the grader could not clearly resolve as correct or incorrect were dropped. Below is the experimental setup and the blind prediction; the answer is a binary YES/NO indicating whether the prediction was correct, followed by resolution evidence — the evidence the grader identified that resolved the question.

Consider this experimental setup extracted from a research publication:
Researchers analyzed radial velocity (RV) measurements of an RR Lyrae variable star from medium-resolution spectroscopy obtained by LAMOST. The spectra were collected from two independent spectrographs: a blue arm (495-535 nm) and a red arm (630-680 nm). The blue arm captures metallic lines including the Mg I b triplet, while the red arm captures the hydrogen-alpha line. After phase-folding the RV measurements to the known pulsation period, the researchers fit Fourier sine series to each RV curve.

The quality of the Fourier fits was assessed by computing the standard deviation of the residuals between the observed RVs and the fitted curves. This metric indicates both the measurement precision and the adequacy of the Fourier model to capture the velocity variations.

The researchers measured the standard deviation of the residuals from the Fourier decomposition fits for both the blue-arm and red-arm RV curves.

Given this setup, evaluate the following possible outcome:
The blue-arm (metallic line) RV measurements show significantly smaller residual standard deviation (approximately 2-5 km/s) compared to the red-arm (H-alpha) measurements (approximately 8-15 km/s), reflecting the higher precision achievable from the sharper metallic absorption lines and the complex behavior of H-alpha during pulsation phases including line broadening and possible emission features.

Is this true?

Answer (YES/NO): NO